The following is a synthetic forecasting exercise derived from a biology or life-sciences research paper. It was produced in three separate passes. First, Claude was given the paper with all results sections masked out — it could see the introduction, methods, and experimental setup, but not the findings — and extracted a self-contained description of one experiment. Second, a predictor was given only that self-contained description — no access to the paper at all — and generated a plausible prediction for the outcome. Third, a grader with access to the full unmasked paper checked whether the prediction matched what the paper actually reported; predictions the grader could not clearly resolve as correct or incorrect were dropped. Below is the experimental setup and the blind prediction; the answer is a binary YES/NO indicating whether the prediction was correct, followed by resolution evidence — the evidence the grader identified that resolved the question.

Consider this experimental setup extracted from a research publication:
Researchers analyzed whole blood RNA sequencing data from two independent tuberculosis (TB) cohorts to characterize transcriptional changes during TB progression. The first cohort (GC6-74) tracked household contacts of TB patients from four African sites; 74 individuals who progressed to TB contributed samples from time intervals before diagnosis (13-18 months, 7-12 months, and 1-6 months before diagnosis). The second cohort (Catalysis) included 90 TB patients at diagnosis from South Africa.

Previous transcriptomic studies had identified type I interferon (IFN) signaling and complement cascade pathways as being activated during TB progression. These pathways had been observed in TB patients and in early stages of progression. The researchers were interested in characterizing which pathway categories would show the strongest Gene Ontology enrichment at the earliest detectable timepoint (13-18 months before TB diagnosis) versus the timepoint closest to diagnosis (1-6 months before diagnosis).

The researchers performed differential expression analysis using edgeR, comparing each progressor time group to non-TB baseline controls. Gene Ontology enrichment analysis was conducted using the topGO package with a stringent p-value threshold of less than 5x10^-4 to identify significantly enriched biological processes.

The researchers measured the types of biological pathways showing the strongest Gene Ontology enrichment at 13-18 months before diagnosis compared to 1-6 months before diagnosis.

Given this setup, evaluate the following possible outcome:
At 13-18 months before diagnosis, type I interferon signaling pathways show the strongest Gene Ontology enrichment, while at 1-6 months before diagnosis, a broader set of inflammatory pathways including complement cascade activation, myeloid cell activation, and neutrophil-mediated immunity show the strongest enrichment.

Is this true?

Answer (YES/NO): NO